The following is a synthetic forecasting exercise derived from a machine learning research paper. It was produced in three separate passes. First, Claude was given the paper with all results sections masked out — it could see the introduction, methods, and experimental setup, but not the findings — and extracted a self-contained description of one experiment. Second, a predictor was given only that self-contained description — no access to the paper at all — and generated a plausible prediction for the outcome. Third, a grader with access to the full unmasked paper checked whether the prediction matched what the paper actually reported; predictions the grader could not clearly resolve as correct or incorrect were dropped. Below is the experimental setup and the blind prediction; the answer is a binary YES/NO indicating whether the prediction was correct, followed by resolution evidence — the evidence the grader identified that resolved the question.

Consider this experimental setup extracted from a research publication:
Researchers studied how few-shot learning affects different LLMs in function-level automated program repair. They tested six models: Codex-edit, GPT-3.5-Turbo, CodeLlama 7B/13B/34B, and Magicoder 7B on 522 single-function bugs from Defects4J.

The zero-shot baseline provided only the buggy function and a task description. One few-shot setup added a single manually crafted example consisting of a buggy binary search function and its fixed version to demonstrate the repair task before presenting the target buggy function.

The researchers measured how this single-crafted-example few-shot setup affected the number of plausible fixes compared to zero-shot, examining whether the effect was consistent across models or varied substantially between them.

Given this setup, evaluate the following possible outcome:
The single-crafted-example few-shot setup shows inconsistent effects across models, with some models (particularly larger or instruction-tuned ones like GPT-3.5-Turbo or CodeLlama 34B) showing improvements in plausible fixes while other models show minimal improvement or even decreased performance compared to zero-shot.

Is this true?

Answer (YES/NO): YES